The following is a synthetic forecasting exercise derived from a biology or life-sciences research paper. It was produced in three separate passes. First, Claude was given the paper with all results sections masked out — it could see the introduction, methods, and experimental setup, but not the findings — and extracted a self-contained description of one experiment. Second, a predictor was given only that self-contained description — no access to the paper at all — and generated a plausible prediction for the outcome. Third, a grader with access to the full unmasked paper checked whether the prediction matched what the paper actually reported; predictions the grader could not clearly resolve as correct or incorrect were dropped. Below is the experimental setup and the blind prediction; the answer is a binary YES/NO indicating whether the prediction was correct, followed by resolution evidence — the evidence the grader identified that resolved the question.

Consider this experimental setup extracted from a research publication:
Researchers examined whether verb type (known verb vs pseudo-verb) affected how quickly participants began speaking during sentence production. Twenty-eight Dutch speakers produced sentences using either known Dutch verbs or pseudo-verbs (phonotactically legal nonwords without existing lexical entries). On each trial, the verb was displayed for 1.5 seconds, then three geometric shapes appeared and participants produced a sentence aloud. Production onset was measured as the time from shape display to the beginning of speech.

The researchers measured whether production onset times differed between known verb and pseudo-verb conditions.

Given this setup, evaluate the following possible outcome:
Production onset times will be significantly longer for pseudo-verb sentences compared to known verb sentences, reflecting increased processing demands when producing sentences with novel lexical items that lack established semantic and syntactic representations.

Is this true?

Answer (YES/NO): NO